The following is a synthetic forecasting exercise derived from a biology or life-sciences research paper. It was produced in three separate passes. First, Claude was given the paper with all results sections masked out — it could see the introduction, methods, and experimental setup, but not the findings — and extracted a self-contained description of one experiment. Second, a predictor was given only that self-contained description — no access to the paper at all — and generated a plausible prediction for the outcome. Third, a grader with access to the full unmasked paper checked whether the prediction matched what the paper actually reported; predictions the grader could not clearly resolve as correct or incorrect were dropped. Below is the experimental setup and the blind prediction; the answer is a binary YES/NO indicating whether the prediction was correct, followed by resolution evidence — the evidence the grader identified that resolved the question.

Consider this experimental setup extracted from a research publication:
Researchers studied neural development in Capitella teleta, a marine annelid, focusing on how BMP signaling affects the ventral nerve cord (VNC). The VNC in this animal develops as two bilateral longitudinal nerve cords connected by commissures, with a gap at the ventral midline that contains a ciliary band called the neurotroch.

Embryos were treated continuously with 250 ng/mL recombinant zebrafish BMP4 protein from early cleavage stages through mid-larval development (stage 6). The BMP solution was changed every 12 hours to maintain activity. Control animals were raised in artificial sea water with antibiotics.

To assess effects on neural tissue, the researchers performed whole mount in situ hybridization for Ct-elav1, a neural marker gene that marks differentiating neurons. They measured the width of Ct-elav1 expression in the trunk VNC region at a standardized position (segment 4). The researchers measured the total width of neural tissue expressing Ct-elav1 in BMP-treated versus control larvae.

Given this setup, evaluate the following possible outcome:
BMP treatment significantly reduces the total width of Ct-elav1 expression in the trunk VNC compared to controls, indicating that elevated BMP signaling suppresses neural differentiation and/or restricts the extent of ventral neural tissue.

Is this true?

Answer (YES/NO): YES